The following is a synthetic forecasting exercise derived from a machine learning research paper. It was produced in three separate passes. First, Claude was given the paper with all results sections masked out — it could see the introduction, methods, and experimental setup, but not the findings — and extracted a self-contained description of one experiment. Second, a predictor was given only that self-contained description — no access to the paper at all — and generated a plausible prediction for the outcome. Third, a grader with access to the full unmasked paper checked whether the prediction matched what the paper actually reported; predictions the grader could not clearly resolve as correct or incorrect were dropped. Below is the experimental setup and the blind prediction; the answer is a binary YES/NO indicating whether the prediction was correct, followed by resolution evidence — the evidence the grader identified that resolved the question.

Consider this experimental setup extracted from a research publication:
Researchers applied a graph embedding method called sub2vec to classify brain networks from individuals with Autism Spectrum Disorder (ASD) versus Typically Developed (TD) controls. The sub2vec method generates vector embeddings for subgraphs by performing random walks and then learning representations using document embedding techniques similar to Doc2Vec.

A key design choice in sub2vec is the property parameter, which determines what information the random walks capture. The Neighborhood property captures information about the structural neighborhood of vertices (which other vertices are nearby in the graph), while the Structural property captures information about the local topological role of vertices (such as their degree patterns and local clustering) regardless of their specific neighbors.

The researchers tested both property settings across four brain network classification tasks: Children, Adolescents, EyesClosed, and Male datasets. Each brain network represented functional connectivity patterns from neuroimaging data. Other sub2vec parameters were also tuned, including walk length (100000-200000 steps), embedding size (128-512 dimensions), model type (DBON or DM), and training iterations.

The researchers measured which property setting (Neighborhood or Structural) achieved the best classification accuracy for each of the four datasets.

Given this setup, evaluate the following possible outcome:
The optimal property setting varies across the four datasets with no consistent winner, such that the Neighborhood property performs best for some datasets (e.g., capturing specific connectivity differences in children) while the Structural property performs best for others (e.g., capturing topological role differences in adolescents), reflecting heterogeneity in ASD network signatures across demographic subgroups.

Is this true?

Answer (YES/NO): NO